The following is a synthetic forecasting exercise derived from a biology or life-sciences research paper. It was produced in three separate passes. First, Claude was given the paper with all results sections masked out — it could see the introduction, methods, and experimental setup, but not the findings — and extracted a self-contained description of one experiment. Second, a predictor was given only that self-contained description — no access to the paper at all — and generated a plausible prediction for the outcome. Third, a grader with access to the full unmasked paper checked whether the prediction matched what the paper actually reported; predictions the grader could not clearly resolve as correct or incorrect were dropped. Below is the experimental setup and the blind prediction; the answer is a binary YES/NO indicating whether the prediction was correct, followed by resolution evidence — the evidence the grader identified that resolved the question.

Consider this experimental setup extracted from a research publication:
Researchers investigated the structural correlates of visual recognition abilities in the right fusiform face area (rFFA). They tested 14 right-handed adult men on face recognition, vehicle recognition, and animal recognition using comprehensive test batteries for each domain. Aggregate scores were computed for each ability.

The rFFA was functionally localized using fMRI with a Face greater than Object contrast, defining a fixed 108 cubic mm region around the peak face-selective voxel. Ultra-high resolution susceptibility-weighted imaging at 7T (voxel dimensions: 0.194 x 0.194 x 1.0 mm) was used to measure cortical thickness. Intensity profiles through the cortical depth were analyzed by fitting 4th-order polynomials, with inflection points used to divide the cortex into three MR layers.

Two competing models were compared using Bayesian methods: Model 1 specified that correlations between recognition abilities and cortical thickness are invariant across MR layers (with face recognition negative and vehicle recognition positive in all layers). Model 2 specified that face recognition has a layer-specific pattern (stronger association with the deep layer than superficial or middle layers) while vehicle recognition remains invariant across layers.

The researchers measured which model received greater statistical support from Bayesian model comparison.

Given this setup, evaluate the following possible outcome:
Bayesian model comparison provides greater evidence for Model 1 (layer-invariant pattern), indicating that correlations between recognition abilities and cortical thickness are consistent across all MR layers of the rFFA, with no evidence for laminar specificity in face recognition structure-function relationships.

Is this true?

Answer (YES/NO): NO